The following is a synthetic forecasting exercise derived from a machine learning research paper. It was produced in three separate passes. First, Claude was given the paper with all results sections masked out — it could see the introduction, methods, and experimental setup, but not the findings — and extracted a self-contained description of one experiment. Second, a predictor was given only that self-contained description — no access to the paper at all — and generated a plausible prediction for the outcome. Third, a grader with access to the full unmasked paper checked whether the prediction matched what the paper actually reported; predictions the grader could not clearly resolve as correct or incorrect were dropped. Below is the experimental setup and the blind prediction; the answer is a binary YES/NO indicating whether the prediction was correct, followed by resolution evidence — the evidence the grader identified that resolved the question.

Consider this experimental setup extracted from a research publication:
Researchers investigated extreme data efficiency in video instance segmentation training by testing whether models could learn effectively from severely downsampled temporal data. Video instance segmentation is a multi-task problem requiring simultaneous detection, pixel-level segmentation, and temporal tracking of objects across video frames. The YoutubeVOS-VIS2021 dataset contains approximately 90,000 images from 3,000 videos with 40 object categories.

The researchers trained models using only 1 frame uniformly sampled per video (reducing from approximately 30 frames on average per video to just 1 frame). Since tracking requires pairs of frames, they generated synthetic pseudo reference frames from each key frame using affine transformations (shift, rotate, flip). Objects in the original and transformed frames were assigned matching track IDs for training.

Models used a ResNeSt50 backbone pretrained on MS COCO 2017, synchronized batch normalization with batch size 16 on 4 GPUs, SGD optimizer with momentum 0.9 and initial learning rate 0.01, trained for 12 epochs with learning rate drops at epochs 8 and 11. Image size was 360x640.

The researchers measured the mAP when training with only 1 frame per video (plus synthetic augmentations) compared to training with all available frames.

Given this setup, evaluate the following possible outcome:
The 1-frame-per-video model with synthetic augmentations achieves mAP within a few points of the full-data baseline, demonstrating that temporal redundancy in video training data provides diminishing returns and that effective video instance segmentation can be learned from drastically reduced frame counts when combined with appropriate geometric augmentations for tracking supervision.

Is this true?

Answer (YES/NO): NO